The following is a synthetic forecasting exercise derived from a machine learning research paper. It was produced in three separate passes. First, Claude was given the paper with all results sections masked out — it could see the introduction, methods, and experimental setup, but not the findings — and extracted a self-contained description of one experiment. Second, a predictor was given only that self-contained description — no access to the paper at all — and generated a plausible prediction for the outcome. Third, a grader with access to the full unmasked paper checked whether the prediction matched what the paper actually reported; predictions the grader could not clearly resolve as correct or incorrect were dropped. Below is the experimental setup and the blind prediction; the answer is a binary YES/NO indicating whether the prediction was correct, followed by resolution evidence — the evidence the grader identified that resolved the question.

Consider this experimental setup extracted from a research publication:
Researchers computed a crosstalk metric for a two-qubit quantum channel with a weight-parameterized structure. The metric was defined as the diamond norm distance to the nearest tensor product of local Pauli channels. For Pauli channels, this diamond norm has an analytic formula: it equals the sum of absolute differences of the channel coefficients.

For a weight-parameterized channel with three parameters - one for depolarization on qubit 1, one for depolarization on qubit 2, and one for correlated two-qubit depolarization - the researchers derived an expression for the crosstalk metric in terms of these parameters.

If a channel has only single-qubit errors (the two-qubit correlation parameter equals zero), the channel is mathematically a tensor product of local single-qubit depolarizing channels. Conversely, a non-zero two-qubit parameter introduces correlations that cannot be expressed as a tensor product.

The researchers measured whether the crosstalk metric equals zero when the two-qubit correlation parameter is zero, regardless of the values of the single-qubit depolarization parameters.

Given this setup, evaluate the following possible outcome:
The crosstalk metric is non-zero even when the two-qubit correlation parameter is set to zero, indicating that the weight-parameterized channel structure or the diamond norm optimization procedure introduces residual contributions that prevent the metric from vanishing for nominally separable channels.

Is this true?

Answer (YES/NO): NO